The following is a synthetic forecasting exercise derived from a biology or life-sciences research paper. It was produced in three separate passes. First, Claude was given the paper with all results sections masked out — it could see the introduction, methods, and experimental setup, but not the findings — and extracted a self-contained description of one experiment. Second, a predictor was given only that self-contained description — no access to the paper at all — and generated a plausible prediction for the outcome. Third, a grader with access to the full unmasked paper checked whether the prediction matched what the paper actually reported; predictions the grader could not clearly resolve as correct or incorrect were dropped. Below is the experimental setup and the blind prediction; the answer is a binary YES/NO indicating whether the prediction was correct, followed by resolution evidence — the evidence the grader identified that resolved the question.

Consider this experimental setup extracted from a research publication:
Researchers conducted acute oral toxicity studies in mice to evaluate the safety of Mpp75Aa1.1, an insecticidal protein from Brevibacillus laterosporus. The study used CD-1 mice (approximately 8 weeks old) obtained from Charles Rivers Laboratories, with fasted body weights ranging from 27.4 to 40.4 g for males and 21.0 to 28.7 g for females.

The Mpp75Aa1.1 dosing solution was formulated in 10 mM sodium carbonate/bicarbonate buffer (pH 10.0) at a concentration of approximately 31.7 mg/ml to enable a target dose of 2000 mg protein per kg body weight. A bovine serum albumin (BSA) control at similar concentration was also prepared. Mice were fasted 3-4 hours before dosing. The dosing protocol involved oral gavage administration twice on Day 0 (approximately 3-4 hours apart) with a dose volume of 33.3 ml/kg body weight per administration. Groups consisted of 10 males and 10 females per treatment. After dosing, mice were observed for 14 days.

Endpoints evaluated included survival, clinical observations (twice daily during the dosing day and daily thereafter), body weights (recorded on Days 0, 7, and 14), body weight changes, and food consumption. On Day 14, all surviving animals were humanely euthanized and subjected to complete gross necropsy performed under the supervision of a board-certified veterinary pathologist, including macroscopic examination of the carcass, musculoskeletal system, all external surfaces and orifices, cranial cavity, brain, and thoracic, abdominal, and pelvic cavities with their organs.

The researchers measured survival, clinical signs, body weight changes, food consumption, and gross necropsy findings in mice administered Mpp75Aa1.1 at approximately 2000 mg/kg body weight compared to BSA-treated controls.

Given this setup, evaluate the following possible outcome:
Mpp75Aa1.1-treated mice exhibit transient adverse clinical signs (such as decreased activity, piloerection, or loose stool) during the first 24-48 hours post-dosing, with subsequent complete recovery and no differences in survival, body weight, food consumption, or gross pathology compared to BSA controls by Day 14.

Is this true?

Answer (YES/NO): NO